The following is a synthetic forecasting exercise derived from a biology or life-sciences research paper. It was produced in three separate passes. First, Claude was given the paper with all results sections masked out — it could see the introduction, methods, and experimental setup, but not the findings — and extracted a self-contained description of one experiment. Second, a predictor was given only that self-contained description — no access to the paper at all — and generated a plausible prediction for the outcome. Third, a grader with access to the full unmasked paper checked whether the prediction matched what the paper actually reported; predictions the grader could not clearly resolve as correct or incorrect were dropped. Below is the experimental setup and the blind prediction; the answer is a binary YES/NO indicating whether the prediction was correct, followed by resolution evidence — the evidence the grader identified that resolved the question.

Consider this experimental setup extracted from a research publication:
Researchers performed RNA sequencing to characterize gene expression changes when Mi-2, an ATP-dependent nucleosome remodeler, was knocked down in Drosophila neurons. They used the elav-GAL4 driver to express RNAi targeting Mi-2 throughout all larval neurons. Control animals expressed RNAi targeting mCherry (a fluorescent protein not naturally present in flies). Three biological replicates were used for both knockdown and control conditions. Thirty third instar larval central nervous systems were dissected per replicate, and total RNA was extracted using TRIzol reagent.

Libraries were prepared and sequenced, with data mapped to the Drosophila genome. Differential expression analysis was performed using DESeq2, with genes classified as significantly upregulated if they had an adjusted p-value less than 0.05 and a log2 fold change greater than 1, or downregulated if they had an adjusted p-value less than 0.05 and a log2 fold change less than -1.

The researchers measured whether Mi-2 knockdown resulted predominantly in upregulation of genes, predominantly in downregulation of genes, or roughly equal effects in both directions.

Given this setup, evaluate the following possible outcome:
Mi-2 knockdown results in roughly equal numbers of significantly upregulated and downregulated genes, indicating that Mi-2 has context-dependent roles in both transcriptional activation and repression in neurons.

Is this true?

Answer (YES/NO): NO